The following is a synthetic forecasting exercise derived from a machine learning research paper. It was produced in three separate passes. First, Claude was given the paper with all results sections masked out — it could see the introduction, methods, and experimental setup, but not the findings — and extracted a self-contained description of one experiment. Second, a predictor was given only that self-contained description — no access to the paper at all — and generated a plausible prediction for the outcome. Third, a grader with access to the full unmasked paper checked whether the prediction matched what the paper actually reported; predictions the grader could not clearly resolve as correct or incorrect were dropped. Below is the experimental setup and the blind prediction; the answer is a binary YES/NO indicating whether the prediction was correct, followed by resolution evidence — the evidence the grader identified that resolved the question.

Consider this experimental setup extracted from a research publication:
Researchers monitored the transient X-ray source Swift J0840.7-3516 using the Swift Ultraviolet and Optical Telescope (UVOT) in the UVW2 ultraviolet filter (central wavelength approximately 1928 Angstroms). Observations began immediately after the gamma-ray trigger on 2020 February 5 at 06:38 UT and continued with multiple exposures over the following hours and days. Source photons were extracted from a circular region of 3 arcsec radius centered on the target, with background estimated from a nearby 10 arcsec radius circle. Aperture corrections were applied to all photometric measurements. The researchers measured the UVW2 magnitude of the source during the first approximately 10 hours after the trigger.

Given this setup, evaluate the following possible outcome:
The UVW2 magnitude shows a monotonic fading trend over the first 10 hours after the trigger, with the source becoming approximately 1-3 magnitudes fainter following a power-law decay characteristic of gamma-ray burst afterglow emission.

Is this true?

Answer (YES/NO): NO